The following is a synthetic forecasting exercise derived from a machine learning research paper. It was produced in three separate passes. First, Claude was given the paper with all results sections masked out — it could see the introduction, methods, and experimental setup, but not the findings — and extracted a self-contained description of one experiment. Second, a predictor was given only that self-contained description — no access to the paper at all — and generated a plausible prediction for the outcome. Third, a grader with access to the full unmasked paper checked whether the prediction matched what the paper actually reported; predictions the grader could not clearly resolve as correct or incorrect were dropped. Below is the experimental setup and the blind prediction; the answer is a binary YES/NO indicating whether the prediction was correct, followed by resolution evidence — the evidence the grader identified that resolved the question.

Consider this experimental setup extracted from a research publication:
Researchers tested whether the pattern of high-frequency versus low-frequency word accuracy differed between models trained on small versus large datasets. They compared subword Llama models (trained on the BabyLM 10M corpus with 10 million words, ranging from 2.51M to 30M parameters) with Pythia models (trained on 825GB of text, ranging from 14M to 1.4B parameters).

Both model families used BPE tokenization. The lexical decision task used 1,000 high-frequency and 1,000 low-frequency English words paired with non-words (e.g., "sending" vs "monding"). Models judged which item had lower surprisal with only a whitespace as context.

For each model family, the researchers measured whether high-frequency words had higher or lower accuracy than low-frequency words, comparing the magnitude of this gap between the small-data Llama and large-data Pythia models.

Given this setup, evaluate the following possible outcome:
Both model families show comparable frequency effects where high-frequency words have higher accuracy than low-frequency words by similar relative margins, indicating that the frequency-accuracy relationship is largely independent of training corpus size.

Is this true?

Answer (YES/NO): NO